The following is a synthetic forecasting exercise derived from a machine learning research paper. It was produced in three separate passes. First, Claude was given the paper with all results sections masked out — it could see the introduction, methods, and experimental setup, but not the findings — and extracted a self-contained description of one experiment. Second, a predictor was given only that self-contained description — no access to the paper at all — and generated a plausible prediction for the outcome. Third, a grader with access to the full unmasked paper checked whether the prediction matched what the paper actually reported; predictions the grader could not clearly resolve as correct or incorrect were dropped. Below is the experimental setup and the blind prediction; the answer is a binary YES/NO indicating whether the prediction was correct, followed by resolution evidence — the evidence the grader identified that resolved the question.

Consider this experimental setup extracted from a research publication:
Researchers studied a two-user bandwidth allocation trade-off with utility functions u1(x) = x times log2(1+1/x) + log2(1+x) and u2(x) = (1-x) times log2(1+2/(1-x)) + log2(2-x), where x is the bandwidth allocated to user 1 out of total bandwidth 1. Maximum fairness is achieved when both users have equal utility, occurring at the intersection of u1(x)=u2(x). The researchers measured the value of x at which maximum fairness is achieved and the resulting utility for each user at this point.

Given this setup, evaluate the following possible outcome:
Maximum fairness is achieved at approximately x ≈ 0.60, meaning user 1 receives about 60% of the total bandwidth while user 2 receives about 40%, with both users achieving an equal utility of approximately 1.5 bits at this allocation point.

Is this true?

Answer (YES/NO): NO